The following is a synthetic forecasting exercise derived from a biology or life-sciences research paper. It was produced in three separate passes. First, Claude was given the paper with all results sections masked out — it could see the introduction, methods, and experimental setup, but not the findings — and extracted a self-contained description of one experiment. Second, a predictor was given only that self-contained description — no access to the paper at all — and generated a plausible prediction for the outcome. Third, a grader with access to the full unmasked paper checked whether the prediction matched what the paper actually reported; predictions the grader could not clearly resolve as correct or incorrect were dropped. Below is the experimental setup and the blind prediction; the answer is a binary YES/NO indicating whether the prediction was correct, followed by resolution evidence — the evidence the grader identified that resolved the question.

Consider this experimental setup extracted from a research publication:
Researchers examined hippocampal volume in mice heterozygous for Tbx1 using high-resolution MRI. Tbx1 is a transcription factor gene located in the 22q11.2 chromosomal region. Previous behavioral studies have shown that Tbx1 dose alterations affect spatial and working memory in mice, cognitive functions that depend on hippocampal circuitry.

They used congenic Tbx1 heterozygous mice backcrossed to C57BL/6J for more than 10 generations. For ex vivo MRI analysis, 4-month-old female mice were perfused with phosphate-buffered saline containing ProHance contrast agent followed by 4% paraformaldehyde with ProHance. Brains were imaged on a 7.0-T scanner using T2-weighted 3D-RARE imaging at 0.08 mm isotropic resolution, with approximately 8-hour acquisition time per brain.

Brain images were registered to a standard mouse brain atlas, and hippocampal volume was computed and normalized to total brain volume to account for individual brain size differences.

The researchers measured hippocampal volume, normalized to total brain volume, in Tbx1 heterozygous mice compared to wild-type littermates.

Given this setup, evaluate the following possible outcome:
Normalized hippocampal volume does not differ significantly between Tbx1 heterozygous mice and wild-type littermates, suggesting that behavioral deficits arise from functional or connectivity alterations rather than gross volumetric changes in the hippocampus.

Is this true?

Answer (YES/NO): YES